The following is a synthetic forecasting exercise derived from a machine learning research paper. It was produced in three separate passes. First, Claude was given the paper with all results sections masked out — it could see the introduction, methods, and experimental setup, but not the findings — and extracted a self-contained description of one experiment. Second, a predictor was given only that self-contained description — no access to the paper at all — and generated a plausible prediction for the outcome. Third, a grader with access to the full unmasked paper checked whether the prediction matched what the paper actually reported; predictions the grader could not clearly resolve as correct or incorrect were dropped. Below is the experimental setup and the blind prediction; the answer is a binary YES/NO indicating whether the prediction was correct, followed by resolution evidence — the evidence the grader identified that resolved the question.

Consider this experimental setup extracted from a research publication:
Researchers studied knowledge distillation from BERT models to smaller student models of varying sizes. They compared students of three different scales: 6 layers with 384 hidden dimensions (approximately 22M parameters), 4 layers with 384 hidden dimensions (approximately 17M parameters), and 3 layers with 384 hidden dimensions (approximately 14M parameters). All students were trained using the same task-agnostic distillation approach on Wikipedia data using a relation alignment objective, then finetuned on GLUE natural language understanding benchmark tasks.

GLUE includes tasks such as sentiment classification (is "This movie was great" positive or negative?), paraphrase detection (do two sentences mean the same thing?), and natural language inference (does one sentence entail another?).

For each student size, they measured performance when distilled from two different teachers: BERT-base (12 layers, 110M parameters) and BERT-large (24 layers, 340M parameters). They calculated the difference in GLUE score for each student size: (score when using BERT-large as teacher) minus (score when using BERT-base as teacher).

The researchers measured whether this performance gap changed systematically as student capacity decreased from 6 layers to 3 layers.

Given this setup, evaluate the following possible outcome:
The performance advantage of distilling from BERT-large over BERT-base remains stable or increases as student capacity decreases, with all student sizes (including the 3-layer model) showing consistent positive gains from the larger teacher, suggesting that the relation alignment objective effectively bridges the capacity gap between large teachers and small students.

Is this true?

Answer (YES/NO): NO